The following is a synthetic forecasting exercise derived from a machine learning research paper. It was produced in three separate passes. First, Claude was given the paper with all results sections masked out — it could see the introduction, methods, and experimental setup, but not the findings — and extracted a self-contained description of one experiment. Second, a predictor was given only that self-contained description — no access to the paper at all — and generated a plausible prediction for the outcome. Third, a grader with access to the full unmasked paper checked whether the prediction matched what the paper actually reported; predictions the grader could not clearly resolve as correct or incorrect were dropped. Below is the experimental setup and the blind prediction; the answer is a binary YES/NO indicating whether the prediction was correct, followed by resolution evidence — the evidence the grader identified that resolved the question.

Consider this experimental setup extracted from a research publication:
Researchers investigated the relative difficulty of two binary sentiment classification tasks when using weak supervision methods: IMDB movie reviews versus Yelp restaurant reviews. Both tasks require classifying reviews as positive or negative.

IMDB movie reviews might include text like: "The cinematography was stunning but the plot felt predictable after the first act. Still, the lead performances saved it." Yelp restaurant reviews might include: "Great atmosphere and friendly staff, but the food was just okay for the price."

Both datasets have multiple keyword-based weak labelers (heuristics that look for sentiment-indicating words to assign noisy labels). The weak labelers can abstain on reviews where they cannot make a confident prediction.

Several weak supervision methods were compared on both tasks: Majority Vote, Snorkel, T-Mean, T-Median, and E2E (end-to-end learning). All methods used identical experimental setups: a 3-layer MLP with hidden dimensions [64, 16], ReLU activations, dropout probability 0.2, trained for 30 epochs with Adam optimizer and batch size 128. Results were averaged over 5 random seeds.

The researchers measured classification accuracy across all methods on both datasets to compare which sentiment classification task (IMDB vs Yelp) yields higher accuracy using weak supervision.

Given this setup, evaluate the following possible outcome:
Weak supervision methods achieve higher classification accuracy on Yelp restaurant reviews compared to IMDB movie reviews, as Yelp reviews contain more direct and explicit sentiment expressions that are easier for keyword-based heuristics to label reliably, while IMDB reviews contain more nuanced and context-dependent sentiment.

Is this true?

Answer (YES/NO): NO